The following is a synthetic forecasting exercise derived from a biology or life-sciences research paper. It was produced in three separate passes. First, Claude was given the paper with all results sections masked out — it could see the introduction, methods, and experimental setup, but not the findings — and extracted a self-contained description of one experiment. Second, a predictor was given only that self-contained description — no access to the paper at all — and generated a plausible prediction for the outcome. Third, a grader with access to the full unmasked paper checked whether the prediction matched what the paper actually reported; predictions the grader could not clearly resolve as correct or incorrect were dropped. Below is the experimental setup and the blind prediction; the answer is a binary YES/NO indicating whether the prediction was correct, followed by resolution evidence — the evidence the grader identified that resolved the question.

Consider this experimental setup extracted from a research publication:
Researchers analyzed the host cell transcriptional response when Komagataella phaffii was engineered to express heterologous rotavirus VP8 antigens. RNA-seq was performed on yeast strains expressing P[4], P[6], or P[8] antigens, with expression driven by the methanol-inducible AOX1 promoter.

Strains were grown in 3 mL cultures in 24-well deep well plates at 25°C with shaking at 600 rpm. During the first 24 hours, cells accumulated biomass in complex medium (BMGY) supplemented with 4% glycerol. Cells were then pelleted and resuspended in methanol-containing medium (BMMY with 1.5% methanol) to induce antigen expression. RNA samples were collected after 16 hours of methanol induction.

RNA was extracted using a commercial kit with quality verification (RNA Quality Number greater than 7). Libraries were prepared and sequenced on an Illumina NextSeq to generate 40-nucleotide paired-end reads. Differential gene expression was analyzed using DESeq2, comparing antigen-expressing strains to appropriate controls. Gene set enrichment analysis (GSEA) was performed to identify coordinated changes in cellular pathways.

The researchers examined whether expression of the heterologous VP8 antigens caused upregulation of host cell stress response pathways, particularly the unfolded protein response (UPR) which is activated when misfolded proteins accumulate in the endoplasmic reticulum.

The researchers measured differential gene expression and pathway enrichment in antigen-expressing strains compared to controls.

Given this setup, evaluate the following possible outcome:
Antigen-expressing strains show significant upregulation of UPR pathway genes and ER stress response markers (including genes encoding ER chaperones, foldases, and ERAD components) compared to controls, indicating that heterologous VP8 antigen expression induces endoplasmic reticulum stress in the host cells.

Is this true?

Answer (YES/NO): NO